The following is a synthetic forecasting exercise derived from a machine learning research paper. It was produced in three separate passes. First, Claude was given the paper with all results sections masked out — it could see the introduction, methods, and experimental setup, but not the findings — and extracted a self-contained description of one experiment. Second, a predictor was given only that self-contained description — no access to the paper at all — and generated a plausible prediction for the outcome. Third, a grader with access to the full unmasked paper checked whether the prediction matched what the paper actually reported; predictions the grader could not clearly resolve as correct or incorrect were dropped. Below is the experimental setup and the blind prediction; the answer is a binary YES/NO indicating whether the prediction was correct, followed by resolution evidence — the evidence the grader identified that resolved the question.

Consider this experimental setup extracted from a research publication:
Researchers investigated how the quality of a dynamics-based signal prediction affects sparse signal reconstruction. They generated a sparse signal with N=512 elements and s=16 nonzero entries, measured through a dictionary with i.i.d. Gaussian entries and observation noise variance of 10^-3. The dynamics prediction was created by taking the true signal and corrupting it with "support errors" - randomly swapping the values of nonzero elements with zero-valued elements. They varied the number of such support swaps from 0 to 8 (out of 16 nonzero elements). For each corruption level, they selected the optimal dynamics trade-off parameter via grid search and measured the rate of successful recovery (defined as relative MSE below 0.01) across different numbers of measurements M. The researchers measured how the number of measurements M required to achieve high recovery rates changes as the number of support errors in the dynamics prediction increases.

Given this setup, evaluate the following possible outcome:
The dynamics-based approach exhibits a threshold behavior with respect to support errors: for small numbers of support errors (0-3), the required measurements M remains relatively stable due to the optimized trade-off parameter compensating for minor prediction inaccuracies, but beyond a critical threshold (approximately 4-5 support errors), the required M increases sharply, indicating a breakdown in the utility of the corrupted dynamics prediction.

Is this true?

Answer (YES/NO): NO